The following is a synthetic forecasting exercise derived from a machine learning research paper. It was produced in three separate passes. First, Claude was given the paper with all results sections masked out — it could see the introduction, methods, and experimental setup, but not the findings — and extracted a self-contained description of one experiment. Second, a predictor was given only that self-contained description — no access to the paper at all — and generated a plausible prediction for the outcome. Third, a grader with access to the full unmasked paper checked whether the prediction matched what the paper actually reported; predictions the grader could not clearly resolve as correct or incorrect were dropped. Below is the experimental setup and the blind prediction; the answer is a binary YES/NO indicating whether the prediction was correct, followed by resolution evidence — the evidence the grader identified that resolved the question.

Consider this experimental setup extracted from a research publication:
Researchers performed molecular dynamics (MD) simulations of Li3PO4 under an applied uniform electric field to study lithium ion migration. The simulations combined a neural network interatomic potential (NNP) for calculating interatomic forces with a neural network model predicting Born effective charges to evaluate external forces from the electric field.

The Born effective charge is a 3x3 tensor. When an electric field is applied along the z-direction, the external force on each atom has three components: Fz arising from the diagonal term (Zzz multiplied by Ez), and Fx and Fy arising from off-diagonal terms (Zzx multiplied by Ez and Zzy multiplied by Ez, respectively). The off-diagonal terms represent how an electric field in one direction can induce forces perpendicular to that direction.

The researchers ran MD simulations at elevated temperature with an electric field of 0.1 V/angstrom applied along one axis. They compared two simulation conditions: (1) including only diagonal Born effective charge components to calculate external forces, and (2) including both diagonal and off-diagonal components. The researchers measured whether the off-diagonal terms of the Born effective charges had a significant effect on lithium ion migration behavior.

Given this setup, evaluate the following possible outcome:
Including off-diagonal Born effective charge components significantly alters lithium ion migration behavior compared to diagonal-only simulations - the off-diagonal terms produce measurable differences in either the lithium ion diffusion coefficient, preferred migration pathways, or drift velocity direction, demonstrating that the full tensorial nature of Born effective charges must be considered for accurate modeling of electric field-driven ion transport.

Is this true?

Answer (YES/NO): YES